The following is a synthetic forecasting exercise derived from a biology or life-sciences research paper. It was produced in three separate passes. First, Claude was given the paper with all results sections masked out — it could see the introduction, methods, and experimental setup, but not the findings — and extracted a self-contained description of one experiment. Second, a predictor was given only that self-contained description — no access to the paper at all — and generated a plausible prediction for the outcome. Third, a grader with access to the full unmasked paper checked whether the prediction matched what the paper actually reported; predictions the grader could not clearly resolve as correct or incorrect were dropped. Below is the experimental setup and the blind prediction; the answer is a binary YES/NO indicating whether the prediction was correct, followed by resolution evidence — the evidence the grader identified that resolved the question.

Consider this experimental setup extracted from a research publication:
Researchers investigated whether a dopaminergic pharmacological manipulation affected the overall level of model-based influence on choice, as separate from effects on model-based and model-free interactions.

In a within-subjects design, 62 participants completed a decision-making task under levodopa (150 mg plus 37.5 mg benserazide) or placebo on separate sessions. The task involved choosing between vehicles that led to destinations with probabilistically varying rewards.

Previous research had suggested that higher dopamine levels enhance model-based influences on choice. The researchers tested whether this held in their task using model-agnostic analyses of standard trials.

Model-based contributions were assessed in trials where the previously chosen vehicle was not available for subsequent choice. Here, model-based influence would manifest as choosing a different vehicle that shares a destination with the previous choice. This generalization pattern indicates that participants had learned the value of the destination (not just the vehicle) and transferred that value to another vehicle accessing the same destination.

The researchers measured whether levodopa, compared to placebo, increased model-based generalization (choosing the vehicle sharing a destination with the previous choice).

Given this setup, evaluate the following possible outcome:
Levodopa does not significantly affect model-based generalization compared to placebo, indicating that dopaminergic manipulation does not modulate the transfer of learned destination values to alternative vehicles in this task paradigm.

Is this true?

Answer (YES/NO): YES